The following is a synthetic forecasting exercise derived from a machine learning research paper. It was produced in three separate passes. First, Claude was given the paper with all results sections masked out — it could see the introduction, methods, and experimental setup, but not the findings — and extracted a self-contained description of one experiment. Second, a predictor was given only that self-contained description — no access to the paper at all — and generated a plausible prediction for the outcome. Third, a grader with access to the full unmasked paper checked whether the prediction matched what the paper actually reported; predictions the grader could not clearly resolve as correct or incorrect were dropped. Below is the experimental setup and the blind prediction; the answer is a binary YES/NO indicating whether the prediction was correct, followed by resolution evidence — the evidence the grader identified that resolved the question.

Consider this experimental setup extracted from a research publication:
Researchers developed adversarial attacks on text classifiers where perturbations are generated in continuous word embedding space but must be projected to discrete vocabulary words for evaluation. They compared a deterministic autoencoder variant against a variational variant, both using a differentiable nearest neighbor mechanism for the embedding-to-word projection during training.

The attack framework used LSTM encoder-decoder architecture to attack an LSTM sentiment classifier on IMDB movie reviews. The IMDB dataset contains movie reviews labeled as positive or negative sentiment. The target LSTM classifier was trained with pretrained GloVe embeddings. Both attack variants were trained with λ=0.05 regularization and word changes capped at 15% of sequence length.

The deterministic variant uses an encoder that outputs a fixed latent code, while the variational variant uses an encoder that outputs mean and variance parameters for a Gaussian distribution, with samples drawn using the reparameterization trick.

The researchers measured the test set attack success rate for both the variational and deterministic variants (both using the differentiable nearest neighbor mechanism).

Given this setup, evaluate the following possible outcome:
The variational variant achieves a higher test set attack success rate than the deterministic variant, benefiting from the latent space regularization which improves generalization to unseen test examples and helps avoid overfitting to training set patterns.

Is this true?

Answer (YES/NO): YES